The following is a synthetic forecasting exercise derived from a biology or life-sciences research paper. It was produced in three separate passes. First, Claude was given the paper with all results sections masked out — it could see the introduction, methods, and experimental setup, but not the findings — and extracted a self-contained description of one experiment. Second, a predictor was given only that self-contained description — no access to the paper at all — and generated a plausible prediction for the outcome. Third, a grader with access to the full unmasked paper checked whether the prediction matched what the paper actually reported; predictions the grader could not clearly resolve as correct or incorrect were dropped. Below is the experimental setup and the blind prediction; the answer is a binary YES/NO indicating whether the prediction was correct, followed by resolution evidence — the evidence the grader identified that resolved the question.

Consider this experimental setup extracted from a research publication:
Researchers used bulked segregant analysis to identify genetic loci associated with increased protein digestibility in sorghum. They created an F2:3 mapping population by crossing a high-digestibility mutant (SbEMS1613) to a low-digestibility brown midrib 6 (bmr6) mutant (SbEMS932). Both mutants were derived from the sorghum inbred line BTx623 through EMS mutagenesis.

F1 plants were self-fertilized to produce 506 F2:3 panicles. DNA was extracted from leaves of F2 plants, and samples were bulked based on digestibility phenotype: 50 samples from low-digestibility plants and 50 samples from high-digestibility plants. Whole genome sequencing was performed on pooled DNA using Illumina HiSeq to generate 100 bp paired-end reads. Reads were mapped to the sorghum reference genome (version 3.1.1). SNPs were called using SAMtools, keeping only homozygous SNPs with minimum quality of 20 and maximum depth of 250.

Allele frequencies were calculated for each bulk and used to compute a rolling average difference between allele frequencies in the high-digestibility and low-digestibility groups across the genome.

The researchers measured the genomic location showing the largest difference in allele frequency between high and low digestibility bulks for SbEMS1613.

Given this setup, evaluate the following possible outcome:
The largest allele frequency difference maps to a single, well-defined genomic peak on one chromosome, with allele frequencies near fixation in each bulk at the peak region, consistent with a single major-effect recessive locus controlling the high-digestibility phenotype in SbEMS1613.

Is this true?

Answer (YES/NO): NO